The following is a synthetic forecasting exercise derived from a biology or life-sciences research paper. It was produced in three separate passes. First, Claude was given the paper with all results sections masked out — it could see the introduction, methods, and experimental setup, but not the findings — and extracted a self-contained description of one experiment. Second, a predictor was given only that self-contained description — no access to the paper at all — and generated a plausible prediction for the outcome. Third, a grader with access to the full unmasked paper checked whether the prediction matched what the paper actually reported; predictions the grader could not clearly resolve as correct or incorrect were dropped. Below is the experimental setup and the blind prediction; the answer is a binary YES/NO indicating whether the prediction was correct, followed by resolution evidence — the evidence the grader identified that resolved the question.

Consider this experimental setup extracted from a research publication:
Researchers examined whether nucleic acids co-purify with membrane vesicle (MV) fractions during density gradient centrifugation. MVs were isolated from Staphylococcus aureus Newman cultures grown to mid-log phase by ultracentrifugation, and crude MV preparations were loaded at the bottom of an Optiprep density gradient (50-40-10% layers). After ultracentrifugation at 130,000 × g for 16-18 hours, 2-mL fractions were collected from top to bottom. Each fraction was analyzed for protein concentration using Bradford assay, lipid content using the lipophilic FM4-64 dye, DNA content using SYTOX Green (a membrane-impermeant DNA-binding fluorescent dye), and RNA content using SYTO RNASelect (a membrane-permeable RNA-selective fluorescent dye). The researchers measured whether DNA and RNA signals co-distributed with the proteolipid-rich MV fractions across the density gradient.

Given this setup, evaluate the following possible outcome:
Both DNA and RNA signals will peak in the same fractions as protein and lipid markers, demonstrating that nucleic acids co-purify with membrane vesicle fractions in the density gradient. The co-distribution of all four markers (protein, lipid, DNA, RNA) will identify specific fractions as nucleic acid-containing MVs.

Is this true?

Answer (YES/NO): YES